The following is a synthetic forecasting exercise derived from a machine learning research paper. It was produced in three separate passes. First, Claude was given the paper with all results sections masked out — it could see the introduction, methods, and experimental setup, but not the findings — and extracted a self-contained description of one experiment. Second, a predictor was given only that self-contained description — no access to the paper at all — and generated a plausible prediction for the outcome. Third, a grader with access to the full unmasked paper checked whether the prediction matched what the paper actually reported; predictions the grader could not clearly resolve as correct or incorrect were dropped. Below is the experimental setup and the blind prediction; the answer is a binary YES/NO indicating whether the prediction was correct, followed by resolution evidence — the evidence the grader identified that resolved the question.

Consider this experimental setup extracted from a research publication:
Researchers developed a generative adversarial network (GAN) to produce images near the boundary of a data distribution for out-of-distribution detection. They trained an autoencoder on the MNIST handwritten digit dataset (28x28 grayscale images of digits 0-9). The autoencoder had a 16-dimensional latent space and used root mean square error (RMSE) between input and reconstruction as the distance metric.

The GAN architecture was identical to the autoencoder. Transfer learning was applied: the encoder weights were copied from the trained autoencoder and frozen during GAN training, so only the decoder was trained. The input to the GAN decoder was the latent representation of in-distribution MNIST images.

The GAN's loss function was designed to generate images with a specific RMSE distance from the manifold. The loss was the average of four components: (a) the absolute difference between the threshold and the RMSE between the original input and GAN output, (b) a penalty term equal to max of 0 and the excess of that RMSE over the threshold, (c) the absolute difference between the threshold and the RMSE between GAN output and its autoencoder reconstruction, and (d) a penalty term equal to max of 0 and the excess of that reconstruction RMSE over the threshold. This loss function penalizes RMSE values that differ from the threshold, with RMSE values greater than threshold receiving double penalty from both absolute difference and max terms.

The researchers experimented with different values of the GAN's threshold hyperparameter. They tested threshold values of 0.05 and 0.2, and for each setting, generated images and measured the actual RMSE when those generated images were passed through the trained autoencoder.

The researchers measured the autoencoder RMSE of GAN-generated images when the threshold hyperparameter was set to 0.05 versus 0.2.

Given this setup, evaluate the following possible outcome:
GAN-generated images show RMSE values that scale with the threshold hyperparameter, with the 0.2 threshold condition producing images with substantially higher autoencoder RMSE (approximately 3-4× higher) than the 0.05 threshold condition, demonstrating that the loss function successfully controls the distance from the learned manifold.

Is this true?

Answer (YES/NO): YES